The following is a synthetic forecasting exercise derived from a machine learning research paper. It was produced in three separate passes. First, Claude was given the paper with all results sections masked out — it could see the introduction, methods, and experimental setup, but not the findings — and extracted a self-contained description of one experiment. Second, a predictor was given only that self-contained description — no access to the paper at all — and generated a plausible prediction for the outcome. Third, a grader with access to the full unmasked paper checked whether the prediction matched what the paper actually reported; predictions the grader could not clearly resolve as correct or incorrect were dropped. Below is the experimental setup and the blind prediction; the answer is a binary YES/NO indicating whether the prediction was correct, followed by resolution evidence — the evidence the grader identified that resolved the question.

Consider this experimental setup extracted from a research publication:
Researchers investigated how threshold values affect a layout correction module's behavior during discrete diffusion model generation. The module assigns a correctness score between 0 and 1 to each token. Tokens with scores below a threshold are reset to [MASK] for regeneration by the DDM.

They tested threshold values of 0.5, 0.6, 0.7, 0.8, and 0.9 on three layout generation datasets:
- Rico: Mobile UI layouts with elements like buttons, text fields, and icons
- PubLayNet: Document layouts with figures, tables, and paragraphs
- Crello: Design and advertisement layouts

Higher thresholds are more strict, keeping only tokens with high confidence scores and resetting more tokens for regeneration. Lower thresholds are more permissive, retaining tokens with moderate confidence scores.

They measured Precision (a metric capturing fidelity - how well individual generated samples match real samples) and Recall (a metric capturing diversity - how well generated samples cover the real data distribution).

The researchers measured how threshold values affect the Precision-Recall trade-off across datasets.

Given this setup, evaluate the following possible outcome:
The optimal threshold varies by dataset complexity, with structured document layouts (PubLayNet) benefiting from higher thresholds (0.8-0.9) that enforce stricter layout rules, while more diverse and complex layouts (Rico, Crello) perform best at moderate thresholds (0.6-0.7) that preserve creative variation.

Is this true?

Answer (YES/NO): NO